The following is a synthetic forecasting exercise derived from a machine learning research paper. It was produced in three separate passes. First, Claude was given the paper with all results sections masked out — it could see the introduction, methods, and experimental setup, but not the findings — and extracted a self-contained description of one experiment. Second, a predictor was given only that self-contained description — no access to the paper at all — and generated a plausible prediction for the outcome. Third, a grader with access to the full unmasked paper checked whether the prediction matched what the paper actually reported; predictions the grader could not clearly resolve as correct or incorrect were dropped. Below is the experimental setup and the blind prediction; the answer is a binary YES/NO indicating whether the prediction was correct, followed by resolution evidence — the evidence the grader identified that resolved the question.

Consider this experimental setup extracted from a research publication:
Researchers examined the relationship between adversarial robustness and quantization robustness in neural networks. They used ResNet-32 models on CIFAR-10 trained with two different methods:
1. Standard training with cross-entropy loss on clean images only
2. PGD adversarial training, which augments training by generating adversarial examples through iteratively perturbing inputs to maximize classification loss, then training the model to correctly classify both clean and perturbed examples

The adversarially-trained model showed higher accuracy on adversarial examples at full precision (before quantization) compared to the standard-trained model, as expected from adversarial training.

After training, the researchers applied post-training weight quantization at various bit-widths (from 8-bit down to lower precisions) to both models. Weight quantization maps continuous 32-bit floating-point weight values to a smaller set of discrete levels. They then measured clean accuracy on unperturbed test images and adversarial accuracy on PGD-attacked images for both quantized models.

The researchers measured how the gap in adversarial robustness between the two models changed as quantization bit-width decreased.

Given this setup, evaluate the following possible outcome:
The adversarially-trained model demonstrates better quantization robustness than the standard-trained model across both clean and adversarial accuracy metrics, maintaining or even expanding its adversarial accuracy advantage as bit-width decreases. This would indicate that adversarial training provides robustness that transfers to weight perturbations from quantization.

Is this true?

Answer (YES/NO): NO